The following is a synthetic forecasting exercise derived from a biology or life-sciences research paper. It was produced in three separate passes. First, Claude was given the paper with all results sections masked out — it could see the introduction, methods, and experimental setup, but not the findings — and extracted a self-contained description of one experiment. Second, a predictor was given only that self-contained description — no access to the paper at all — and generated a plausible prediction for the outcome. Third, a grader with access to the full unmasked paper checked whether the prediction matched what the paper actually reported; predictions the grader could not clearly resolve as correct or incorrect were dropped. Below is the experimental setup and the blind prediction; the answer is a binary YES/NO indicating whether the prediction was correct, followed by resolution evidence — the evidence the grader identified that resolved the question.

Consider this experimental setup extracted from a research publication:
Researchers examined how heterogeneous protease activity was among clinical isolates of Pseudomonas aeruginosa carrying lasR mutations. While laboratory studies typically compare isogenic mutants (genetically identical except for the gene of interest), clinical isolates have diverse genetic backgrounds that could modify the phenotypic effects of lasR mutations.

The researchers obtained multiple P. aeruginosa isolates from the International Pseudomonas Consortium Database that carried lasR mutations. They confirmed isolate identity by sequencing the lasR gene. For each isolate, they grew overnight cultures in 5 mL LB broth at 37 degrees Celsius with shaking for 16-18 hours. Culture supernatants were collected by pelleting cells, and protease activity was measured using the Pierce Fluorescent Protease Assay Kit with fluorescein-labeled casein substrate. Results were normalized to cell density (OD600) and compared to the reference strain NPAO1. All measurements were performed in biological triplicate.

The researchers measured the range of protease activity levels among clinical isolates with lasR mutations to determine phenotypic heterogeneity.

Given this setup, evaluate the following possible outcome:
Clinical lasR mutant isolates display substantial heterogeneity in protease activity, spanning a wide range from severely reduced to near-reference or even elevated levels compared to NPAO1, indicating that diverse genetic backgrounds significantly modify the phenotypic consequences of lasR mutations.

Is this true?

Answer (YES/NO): NO